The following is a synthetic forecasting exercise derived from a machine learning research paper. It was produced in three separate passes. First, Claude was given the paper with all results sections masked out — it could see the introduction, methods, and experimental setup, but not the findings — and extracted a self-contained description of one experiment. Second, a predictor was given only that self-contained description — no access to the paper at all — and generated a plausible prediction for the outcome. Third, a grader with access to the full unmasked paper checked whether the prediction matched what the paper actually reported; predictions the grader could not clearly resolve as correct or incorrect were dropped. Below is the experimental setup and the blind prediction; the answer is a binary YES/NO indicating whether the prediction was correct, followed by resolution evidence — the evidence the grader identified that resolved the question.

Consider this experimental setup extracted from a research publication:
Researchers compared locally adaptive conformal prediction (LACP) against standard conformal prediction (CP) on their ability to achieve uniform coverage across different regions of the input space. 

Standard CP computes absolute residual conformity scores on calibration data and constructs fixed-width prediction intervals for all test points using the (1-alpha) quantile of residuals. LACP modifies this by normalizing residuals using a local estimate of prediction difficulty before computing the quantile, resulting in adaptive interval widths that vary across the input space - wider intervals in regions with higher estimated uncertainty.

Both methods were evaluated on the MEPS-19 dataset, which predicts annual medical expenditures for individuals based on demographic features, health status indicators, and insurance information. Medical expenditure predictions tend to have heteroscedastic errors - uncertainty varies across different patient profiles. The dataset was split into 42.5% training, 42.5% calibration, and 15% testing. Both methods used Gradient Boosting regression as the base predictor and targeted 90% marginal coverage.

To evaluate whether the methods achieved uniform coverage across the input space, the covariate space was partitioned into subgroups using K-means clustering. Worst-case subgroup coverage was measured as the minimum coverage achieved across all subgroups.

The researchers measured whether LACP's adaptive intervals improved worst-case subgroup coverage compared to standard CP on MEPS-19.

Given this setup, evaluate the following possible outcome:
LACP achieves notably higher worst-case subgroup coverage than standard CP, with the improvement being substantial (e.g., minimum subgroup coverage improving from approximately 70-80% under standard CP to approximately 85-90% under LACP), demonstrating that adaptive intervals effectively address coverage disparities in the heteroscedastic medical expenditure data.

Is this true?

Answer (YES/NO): NO